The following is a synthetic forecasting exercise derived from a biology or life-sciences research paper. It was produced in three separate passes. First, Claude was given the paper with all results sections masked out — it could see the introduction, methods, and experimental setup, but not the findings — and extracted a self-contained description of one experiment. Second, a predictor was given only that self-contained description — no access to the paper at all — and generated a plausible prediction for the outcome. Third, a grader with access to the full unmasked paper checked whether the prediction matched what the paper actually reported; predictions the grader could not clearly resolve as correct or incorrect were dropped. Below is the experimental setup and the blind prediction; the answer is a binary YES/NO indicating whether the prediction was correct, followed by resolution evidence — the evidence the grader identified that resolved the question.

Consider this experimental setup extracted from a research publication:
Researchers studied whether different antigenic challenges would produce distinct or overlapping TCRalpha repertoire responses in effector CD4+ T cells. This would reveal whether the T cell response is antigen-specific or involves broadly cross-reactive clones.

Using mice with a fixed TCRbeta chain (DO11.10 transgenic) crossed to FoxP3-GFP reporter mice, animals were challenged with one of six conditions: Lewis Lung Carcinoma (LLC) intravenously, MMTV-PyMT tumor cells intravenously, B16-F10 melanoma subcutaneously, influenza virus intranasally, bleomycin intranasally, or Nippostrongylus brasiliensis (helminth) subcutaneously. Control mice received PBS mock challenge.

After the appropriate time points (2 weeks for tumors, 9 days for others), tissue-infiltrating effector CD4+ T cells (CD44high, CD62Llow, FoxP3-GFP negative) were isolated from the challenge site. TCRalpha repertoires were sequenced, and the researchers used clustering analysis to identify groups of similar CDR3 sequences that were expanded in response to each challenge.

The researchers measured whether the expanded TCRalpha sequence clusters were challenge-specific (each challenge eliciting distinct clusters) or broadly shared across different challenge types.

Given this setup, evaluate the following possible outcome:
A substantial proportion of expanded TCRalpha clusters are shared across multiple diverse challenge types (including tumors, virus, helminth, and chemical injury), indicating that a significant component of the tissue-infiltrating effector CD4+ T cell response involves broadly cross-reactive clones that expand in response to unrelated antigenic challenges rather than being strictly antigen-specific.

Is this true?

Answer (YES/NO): NO